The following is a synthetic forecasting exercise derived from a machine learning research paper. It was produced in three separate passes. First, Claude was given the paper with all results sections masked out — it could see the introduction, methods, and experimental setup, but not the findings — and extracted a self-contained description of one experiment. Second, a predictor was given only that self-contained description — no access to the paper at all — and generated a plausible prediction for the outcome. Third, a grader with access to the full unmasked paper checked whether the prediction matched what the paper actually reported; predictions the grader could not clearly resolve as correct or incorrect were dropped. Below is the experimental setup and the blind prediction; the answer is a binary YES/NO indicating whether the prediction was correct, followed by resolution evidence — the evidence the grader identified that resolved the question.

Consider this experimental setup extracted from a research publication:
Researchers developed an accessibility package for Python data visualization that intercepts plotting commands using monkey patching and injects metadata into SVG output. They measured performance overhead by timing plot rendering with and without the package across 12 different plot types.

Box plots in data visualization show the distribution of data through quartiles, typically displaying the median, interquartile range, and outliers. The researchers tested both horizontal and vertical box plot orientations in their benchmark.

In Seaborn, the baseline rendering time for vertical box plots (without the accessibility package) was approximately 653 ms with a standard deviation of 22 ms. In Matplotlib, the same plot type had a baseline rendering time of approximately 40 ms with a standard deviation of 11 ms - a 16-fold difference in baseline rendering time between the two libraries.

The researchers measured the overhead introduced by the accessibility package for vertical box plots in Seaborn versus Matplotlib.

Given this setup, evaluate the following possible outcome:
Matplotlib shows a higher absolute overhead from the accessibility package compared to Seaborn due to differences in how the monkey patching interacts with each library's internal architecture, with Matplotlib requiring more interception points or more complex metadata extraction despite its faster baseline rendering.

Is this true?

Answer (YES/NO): NO